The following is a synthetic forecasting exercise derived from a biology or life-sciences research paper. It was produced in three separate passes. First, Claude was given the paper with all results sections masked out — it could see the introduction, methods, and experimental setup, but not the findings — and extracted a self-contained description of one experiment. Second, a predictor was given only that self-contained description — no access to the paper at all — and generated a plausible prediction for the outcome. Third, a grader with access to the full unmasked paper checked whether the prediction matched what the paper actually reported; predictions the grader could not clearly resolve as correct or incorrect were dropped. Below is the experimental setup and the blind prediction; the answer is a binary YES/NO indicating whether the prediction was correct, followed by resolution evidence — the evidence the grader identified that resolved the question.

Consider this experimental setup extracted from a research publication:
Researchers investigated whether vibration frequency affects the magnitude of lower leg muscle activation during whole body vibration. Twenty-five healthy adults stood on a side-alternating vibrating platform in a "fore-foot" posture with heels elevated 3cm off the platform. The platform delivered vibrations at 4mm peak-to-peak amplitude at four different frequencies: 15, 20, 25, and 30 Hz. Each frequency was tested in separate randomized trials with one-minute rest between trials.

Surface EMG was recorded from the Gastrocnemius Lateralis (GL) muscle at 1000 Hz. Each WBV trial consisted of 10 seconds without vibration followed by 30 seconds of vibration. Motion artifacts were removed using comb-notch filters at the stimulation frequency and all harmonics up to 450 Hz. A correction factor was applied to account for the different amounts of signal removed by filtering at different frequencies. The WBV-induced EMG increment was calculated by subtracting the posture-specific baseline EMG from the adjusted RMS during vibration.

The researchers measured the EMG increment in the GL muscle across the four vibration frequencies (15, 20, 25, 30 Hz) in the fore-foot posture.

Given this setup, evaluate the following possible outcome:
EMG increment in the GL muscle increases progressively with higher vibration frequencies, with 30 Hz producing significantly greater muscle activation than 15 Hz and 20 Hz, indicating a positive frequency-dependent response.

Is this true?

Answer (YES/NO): YES